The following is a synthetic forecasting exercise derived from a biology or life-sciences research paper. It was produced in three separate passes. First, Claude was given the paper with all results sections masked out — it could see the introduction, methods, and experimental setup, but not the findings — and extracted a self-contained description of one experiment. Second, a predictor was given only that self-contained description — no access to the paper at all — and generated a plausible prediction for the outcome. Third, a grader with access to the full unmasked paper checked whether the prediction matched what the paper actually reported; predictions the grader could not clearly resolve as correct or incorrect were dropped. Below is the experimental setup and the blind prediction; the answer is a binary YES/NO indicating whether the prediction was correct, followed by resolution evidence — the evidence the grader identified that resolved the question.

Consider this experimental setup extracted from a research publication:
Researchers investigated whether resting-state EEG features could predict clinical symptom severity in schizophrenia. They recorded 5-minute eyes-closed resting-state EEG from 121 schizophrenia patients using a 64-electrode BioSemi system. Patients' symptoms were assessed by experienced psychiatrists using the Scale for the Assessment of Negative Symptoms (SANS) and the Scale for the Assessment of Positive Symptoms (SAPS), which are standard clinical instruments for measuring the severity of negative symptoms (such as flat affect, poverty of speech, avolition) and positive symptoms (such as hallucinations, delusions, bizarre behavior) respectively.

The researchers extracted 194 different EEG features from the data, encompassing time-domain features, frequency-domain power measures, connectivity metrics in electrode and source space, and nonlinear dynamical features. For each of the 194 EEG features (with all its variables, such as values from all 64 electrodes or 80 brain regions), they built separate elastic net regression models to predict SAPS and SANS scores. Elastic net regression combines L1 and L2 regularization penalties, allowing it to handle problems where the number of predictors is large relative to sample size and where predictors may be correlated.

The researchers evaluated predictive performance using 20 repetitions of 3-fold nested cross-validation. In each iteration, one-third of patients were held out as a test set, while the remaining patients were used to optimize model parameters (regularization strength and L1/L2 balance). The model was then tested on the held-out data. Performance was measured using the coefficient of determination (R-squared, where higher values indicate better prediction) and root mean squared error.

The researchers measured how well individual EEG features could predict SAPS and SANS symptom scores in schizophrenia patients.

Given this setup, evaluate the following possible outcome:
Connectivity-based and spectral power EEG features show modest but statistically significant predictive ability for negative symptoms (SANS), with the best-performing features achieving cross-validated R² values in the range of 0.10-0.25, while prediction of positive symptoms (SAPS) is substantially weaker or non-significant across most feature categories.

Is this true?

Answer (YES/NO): NO